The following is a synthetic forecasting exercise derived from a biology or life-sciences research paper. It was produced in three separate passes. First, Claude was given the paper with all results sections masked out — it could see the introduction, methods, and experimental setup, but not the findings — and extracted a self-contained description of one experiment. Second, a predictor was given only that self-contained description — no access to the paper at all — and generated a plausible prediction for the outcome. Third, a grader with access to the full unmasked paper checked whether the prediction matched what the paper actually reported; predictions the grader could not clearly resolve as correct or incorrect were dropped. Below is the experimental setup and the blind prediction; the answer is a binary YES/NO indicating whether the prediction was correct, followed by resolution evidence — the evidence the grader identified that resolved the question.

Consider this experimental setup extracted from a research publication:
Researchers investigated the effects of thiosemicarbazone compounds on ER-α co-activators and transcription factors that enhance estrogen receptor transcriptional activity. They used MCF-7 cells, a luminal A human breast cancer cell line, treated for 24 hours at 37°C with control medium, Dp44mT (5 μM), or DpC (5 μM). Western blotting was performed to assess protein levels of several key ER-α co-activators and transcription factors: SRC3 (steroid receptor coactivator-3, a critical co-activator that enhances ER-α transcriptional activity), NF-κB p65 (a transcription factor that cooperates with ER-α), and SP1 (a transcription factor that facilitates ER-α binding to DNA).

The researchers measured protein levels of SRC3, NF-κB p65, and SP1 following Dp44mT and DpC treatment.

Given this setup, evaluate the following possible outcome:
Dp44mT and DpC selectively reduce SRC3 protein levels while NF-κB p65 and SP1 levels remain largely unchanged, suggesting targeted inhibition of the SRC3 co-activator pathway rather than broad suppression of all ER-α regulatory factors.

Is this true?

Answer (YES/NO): NO